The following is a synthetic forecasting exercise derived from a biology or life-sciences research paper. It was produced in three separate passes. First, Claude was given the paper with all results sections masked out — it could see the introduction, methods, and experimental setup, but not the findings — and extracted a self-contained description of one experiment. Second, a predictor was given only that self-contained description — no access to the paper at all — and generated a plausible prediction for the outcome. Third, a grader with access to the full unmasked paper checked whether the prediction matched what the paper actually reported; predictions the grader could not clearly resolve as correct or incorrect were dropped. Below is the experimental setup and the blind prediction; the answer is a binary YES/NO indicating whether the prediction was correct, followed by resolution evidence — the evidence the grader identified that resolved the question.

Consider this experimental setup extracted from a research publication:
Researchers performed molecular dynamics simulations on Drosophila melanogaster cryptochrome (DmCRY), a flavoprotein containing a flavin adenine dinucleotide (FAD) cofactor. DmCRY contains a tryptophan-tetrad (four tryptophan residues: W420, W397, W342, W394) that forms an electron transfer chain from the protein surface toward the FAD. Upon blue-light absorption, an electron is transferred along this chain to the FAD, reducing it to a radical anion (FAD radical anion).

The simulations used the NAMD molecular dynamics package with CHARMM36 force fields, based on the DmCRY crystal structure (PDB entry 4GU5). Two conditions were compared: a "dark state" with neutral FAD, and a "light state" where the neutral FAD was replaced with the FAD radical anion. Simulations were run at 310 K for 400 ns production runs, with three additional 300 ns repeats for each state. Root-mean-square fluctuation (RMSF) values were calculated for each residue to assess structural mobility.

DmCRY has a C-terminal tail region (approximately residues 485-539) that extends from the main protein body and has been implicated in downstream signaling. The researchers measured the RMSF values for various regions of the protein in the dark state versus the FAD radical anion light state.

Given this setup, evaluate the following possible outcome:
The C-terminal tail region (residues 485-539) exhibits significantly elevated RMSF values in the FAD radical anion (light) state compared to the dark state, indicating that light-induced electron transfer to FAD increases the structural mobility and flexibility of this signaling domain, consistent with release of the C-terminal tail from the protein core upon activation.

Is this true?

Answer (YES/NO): NO